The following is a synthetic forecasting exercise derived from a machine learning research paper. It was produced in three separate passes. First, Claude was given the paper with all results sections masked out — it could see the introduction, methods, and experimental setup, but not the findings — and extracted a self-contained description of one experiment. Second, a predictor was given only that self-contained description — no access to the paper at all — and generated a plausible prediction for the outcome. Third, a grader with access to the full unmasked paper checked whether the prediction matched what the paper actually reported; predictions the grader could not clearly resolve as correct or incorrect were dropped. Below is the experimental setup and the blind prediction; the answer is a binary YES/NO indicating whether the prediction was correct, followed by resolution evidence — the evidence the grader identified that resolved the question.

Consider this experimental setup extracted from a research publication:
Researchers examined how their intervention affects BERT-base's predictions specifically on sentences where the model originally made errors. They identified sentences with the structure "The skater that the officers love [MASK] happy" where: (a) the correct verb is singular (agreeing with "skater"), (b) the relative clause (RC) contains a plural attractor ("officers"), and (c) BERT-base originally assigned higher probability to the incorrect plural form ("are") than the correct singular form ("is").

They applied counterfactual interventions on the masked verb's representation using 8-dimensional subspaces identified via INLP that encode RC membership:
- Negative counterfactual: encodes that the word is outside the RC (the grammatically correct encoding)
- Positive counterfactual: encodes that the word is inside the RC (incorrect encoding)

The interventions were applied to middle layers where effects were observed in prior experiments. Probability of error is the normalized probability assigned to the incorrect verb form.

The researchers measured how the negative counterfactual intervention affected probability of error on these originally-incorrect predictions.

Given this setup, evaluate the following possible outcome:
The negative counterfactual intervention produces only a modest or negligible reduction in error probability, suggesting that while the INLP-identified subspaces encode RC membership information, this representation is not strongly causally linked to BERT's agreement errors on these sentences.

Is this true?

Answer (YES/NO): NO